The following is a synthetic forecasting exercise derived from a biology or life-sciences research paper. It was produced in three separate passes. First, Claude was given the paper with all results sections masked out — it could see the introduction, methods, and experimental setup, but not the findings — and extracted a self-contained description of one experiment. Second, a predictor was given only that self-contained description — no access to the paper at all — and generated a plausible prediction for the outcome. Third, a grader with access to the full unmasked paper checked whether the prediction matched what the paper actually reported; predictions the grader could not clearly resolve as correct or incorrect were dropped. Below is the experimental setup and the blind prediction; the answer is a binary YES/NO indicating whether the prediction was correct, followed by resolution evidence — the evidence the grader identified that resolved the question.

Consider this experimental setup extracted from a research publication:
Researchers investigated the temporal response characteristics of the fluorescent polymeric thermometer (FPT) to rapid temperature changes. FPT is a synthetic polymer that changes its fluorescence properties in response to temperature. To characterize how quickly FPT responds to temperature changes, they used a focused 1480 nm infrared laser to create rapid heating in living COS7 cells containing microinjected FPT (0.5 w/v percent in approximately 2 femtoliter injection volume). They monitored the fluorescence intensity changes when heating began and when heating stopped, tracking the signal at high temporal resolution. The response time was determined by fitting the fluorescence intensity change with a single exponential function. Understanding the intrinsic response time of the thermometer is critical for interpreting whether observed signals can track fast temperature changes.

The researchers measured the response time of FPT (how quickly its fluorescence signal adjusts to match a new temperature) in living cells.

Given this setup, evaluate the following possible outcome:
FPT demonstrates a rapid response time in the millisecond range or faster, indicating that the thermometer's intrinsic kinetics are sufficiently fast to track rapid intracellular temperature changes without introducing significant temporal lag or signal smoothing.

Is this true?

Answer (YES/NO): YES